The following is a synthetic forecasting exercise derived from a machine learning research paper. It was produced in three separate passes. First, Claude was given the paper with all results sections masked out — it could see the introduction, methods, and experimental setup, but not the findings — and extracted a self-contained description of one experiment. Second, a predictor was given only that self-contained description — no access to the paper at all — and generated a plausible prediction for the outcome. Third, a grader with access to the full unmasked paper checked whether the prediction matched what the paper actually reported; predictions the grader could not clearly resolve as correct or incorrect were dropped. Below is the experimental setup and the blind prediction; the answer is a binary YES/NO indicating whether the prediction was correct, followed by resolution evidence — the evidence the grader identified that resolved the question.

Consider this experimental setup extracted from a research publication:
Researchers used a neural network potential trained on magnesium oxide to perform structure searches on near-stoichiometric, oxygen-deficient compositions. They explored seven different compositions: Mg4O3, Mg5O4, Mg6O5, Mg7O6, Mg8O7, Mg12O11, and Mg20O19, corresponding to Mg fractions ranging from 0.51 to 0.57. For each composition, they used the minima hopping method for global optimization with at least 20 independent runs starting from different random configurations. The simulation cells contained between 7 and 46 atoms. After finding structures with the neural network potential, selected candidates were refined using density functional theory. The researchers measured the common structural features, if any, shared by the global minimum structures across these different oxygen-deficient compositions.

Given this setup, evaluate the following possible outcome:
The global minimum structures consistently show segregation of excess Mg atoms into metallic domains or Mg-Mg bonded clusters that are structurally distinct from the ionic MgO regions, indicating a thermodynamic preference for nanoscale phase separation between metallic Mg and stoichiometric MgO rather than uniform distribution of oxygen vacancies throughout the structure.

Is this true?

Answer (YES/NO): NO